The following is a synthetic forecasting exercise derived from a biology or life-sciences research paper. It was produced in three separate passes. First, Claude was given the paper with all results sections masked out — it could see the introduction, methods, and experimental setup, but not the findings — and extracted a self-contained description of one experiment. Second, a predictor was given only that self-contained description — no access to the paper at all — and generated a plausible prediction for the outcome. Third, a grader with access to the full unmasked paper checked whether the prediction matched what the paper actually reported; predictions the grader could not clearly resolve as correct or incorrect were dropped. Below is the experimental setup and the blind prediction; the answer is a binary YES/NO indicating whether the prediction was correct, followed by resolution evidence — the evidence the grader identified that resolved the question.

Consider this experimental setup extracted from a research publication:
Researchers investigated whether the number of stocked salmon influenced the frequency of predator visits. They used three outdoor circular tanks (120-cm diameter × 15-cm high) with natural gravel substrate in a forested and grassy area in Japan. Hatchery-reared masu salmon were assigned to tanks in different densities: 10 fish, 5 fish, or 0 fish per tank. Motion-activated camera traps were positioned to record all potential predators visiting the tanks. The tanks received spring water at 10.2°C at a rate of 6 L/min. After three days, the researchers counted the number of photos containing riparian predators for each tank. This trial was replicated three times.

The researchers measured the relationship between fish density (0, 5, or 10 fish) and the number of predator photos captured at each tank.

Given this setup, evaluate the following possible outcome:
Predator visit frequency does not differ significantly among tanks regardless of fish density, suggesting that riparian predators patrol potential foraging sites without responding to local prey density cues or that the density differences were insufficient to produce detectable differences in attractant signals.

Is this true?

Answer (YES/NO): NO